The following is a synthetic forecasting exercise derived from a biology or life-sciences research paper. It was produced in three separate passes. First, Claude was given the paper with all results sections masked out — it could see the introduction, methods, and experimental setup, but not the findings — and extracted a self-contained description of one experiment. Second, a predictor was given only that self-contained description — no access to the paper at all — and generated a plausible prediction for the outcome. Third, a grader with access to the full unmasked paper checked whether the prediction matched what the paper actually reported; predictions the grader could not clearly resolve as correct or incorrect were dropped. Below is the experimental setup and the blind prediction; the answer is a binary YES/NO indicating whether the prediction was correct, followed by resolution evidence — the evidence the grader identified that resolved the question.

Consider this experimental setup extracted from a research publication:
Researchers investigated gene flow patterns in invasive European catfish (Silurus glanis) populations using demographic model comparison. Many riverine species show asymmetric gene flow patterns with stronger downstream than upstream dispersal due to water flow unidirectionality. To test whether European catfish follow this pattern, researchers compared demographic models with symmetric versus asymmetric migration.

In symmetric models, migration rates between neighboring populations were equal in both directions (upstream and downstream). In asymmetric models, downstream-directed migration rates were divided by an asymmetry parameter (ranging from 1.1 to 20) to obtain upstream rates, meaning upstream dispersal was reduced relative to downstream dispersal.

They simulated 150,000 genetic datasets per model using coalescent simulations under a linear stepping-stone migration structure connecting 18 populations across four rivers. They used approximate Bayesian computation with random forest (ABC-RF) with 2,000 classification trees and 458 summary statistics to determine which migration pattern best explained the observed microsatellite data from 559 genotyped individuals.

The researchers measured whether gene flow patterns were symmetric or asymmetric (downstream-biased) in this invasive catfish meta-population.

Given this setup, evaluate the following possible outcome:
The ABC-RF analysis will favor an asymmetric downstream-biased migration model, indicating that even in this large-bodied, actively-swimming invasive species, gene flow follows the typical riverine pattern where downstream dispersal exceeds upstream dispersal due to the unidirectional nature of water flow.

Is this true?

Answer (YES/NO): NO